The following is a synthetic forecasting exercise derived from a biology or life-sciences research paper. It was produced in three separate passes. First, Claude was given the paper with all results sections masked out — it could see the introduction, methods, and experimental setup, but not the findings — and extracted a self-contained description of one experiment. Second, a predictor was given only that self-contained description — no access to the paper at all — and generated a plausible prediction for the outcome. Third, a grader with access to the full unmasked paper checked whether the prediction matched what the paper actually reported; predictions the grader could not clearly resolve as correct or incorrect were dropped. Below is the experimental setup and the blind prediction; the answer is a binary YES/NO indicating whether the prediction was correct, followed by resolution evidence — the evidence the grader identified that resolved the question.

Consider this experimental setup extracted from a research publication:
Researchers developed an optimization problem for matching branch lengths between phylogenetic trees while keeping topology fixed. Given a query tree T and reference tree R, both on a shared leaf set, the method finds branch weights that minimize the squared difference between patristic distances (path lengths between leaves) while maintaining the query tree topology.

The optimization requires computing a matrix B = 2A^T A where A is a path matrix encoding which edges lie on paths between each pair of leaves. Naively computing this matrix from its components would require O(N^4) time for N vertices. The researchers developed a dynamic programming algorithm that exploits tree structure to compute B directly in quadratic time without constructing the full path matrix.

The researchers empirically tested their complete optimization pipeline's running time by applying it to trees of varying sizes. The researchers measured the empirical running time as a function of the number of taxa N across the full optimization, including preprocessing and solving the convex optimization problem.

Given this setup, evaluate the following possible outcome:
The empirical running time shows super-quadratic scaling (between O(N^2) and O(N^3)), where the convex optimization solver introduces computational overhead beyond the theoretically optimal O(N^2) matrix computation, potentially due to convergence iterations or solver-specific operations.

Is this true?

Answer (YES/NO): YES